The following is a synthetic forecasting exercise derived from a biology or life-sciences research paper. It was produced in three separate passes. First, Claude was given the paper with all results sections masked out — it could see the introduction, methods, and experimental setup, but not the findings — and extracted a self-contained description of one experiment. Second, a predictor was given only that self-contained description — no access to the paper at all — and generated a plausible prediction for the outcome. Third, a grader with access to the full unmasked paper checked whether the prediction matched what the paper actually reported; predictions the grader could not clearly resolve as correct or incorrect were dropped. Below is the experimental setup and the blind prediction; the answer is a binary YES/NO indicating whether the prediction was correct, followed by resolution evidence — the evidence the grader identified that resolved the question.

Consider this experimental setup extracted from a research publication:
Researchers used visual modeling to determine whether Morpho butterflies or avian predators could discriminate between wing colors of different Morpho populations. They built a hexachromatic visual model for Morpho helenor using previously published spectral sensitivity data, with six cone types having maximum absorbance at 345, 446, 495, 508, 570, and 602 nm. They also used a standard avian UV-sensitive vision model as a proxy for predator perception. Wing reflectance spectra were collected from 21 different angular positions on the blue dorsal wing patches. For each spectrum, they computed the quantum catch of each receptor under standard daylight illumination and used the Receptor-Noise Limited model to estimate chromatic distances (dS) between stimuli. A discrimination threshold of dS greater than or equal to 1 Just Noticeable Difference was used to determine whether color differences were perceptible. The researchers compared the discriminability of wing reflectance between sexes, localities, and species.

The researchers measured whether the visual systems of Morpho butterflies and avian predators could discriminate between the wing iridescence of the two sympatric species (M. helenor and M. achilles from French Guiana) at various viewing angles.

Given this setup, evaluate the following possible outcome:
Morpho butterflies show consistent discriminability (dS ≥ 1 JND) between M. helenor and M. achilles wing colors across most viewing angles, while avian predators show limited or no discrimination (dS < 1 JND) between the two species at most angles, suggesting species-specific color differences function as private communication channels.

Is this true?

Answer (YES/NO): NO